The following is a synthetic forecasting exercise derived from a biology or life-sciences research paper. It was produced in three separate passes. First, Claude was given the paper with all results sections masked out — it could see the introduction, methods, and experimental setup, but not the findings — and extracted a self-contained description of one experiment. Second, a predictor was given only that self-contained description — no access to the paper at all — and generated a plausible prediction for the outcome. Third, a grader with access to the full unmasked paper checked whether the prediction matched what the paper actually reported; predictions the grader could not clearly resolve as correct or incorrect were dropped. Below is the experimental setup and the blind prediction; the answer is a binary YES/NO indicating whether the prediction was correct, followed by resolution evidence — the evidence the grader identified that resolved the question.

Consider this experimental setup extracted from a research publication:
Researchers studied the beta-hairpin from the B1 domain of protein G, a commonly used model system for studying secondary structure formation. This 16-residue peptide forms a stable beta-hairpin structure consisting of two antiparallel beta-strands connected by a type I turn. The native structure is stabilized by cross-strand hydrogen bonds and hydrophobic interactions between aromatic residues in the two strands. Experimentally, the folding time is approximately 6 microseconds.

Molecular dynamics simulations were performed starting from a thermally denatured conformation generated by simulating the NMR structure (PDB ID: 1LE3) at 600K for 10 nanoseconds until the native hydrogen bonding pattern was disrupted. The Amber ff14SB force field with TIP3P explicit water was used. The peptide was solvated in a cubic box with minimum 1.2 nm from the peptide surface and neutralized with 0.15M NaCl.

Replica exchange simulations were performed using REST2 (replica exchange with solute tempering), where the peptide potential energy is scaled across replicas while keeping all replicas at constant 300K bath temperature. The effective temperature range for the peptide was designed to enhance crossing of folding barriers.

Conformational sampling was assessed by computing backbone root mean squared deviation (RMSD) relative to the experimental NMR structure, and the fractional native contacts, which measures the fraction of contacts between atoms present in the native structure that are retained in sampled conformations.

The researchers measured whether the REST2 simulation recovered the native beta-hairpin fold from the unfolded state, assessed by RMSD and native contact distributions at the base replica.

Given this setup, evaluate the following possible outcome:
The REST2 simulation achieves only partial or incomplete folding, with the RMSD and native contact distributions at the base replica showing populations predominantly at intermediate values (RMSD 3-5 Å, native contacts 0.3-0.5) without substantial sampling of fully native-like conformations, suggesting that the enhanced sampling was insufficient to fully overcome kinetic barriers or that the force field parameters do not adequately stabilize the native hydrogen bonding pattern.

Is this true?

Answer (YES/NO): NO